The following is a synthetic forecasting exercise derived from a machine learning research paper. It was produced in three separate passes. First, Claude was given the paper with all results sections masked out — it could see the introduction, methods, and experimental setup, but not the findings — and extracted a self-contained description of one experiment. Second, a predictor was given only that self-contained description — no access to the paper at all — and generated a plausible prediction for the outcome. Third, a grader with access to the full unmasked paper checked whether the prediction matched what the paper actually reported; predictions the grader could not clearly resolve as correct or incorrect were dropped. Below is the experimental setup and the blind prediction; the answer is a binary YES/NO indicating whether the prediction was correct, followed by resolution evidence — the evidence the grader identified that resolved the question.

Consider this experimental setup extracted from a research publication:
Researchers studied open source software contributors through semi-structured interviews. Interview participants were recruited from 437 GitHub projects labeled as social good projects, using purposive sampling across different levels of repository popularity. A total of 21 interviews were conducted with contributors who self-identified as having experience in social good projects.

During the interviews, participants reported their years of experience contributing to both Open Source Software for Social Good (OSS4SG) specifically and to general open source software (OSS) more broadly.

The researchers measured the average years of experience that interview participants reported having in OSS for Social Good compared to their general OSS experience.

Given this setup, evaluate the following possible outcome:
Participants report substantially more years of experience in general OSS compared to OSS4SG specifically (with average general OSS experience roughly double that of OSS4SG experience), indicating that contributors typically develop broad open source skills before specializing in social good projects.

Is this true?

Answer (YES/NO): NO